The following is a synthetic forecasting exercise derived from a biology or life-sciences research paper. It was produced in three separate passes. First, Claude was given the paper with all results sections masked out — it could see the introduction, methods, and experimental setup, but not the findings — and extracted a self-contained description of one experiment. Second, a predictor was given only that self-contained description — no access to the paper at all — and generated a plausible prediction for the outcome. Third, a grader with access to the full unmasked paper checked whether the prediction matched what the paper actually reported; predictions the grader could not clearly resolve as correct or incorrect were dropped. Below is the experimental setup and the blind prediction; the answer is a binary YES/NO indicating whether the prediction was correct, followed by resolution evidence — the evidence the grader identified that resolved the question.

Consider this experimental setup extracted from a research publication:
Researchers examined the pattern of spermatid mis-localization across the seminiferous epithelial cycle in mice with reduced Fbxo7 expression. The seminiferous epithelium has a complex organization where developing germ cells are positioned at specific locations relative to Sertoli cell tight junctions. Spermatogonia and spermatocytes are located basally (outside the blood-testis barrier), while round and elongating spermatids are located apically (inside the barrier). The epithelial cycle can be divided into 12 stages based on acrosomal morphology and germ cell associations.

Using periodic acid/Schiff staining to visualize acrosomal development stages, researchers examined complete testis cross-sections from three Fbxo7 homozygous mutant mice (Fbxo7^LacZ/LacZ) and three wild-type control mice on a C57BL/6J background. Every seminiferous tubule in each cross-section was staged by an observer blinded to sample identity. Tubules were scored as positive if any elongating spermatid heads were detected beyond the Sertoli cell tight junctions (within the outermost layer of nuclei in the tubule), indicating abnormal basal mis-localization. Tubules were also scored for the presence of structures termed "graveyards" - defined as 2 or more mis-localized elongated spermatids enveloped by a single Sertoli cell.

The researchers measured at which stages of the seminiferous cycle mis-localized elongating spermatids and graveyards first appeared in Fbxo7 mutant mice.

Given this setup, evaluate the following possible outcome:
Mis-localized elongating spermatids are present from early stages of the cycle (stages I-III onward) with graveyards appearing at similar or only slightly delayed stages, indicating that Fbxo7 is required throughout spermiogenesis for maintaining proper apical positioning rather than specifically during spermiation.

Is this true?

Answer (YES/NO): NO